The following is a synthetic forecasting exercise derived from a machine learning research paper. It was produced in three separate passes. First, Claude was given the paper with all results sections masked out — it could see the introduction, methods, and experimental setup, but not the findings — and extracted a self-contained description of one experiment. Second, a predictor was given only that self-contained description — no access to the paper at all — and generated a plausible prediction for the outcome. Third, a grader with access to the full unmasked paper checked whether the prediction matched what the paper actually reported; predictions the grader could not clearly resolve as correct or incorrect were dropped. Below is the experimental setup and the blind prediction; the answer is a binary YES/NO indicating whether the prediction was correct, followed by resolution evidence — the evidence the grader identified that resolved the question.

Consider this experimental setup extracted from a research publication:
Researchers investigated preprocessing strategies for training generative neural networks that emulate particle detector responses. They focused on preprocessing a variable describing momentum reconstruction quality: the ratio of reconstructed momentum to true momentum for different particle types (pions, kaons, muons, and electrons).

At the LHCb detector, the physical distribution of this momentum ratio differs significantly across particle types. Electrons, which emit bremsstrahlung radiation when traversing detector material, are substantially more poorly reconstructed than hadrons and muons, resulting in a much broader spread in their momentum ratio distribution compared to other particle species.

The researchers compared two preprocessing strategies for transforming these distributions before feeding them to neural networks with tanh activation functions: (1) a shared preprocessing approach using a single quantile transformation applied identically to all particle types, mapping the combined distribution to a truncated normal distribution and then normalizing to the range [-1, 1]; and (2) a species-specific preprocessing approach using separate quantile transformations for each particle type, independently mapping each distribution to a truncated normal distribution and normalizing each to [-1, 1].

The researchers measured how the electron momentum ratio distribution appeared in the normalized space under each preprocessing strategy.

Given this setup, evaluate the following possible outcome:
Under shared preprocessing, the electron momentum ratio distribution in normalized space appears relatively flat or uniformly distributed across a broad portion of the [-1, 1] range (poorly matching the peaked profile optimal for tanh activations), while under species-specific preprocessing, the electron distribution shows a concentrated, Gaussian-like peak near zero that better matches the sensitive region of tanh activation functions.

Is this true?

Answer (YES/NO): NO